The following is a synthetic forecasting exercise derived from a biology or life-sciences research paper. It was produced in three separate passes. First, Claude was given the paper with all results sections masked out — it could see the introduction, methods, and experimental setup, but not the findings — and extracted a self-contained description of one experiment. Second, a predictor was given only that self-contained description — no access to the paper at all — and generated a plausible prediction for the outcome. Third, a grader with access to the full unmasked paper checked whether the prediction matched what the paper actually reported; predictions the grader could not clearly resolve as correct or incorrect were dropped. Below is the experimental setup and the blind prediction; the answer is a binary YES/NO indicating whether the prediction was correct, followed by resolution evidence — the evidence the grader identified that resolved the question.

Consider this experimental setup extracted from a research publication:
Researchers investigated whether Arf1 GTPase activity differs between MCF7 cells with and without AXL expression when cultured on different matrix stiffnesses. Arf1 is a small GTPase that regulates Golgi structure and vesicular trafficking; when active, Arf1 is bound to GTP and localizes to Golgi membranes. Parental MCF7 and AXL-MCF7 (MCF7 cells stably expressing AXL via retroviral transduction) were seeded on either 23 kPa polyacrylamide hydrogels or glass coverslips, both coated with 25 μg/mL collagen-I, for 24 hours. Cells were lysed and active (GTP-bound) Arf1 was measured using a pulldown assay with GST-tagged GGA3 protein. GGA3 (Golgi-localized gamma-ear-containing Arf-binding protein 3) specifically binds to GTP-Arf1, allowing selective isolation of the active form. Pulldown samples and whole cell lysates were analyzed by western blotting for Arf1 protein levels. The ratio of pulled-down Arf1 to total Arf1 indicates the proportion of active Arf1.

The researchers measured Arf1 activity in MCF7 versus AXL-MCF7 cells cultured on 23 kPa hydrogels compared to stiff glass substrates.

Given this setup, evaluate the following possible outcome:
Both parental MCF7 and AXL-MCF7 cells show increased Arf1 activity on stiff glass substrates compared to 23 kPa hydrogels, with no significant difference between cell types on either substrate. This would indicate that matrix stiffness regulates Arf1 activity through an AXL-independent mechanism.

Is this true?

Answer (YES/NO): NO